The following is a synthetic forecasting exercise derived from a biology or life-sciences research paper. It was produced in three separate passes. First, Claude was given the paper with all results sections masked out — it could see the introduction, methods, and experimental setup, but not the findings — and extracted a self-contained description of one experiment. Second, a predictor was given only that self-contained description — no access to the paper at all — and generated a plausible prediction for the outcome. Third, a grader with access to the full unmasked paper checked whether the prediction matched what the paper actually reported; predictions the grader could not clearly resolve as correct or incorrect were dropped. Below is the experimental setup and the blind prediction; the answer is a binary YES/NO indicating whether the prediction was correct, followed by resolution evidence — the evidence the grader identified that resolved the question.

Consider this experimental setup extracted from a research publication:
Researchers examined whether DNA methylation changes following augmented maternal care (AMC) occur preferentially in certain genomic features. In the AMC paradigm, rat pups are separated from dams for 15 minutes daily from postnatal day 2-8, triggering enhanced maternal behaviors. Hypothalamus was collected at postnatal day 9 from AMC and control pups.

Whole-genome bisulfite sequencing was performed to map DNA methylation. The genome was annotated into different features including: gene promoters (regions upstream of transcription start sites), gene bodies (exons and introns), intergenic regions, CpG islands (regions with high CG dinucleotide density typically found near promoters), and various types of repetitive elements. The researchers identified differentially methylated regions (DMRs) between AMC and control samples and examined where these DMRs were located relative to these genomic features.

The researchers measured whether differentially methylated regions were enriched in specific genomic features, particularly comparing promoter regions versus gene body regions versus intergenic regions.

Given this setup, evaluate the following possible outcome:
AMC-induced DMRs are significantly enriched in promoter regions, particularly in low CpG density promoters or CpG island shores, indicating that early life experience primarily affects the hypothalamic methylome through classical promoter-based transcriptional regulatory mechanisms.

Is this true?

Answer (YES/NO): NO